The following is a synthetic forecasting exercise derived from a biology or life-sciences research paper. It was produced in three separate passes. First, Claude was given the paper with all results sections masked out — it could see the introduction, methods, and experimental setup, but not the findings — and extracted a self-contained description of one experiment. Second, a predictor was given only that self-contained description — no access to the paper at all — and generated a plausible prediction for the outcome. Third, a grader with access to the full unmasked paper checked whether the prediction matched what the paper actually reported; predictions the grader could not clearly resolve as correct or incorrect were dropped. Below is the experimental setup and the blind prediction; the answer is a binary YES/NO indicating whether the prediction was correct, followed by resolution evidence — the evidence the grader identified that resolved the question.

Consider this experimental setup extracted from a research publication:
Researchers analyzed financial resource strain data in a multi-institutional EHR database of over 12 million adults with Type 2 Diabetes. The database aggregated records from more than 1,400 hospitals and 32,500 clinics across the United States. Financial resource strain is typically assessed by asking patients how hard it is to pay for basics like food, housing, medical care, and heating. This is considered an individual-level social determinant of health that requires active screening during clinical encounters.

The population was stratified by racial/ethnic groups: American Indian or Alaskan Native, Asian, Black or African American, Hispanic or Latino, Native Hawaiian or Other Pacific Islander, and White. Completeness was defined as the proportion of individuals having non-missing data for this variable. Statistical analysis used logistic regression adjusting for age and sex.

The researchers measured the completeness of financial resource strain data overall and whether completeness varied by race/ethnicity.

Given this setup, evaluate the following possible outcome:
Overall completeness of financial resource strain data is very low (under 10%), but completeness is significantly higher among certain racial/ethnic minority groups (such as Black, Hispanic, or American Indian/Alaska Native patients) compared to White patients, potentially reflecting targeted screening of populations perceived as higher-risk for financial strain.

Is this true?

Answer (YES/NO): NO